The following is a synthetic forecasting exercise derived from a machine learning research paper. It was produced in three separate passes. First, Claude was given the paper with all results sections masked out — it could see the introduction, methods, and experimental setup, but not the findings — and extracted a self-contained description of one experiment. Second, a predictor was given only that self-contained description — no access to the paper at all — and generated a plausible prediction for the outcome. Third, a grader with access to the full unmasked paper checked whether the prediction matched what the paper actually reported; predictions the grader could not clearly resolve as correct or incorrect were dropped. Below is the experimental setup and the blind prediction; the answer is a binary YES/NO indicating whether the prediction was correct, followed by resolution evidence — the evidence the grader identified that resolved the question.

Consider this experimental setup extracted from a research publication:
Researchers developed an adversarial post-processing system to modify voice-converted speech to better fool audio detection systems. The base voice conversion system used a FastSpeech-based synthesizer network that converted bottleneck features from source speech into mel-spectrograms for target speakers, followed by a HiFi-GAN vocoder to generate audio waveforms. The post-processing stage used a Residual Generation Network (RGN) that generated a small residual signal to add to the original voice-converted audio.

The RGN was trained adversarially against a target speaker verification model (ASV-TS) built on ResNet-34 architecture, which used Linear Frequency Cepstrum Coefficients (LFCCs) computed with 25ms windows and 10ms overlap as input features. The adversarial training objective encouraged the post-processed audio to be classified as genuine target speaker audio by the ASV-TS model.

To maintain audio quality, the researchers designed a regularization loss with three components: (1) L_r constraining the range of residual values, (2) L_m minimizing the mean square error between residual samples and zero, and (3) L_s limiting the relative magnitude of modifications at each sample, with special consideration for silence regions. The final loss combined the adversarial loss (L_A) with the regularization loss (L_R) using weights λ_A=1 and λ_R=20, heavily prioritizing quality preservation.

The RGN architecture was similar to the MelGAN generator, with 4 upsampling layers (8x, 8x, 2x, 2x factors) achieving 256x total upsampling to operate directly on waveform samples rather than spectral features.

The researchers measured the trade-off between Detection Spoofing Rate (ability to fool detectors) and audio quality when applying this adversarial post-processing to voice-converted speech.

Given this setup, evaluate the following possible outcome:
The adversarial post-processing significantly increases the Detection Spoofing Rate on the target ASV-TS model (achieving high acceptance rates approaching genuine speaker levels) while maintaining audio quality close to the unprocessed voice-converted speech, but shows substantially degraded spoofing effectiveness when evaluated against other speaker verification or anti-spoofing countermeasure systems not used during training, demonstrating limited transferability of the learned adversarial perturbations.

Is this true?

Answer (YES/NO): NO